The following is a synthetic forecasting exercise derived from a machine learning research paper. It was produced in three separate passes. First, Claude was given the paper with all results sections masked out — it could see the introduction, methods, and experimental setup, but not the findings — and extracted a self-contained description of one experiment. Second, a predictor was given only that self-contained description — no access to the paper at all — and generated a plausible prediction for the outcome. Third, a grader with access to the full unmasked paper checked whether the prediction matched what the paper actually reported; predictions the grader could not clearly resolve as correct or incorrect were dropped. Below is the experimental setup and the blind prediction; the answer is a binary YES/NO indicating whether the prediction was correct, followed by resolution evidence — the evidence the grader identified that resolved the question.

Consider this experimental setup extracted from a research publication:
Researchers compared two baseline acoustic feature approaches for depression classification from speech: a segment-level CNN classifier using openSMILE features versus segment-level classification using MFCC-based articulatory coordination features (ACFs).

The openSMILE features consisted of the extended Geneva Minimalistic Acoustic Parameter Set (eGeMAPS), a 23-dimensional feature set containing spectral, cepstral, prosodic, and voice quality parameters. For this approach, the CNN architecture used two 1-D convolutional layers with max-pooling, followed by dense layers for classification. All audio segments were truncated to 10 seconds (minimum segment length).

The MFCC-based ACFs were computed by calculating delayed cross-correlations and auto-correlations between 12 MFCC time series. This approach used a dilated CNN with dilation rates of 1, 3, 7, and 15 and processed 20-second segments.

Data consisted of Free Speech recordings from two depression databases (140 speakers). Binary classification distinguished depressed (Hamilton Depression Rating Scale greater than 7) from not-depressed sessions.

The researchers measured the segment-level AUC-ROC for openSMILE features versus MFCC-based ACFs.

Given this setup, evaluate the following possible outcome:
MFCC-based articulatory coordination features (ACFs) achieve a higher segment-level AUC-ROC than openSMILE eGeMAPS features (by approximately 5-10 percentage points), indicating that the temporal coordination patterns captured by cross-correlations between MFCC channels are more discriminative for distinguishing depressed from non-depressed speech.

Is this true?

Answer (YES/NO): NO